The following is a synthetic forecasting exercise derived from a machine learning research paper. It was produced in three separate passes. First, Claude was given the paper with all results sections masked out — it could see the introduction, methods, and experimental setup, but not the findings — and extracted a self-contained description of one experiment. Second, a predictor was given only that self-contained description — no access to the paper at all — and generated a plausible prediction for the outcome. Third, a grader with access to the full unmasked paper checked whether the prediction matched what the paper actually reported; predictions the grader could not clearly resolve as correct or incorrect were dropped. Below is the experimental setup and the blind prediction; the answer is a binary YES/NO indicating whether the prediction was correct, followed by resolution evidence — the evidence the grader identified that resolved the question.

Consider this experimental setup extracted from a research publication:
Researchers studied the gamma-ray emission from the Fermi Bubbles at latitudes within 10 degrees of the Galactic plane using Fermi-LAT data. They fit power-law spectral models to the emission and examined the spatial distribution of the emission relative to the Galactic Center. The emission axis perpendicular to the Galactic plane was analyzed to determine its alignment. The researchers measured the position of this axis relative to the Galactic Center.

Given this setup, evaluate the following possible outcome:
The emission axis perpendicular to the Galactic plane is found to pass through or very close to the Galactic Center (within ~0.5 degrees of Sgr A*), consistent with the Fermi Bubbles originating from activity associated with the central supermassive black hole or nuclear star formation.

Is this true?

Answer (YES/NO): NO